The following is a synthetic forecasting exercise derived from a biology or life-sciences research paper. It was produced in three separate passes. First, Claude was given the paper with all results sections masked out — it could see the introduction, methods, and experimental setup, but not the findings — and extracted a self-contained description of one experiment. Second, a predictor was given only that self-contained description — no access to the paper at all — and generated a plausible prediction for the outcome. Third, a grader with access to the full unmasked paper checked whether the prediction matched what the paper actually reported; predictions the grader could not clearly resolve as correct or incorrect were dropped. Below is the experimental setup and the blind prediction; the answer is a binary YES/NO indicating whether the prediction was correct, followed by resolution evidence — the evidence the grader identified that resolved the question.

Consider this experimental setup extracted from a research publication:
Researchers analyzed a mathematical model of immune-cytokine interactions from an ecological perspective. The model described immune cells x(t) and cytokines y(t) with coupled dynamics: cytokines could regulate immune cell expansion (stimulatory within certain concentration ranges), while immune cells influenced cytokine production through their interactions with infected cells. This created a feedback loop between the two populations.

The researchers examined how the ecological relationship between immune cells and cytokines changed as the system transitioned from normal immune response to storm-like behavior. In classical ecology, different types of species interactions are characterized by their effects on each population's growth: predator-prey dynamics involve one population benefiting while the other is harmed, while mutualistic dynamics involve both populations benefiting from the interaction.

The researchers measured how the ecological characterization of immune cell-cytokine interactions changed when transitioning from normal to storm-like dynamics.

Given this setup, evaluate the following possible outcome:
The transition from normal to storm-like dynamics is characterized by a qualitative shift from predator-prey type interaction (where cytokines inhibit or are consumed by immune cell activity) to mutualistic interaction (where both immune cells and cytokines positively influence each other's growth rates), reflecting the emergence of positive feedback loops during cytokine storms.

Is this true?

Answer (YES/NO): NO